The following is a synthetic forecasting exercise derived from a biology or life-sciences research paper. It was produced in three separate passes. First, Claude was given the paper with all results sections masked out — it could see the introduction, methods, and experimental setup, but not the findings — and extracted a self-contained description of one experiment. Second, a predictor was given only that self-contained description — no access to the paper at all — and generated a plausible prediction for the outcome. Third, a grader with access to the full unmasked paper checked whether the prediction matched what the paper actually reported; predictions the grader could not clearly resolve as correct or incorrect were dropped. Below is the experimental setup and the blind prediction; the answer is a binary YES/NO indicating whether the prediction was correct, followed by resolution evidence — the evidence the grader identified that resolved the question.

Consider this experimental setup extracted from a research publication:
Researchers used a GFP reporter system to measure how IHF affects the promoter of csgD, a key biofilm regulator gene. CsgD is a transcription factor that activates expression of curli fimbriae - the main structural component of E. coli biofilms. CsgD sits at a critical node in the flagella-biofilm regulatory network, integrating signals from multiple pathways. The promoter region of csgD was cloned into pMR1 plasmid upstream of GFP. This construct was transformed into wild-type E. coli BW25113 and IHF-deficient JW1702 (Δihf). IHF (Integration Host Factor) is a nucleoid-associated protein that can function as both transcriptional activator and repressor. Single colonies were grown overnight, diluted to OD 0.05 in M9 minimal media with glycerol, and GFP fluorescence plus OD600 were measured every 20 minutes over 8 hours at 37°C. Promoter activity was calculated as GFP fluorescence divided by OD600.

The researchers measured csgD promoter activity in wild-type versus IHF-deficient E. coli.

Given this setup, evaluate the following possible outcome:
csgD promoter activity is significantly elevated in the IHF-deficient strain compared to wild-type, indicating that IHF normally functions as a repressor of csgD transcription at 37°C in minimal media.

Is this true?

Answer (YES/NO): NO